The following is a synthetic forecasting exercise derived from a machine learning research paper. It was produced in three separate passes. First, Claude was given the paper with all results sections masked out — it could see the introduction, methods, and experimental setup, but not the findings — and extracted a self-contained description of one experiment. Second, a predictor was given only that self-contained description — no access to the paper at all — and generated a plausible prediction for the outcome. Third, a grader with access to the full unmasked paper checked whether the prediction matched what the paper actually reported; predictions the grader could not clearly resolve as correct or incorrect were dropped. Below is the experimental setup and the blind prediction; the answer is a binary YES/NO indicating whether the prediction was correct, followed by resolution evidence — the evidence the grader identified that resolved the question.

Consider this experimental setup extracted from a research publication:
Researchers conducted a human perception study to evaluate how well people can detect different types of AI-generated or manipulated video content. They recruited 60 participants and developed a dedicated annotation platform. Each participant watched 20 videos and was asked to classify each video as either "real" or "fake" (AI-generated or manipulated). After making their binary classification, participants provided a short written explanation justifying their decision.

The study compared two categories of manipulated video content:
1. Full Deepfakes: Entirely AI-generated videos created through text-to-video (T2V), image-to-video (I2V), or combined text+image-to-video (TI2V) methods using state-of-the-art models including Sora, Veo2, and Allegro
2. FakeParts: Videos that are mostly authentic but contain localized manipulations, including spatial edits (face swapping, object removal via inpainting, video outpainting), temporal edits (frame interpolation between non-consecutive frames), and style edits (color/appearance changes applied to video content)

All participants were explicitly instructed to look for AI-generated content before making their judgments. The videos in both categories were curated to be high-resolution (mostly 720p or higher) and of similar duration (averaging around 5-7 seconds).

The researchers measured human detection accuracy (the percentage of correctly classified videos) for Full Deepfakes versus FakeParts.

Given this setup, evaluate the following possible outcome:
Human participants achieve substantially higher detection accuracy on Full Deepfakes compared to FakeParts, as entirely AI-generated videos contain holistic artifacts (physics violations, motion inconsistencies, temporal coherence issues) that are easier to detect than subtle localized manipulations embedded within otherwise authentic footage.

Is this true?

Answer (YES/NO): NO